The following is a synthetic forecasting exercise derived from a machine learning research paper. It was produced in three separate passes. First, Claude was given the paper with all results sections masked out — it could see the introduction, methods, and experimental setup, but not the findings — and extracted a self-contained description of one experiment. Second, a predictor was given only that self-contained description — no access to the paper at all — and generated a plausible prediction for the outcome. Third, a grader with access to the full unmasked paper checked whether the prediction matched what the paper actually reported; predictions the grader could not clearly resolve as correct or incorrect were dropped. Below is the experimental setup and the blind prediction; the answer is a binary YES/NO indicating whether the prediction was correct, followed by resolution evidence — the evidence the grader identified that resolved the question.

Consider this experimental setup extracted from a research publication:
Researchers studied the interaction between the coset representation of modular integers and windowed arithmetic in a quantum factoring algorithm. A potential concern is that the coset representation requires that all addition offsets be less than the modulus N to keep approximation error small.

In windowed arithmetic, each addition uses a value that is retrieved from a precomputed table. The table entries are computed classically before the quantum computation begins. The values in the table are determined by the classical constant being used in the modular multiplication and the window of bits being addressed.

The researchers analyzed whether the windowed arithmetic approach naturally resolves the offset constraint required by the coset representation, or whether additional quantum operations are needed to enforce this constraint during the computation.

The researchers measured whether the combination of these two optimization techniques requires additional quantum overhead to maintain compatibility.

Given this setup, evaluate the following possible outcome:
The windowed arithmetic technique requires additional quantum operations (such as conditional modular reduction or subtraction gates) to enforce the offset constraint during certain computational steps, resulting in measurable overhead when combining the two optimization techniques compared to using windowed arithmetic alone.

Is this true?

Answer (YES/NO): NO